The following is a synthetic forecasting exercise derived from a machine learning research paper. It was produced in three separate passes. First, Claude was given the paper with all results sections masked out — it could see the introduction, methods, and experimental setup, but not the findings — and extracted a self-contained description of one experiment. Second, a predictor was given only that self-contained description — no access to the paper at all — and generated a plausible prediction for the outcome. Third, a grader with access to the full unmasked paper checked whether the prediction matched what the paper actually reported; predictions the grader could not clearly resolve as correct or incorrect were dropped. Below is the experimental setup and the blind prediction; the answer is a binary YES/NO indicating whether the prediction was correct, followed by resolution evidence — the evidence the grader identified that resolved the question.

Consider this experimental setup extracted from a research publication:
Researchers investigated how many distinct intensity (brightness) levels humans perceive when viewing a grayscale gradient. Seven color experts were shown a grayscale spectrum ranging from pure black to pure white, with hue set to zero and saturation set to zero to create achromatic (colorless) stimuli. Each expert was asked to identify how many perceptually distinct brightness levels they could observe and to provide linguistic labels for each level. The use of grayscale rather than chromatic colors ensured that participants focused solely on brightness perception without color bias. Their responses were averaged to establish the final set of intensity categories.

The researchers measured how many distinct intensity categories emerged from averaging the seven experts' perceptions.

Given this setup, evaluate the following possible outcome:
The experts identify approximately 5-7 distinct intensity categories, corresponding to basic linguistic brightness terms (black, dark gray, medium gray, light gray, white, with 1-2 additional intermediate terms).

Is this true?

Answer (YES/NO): YES